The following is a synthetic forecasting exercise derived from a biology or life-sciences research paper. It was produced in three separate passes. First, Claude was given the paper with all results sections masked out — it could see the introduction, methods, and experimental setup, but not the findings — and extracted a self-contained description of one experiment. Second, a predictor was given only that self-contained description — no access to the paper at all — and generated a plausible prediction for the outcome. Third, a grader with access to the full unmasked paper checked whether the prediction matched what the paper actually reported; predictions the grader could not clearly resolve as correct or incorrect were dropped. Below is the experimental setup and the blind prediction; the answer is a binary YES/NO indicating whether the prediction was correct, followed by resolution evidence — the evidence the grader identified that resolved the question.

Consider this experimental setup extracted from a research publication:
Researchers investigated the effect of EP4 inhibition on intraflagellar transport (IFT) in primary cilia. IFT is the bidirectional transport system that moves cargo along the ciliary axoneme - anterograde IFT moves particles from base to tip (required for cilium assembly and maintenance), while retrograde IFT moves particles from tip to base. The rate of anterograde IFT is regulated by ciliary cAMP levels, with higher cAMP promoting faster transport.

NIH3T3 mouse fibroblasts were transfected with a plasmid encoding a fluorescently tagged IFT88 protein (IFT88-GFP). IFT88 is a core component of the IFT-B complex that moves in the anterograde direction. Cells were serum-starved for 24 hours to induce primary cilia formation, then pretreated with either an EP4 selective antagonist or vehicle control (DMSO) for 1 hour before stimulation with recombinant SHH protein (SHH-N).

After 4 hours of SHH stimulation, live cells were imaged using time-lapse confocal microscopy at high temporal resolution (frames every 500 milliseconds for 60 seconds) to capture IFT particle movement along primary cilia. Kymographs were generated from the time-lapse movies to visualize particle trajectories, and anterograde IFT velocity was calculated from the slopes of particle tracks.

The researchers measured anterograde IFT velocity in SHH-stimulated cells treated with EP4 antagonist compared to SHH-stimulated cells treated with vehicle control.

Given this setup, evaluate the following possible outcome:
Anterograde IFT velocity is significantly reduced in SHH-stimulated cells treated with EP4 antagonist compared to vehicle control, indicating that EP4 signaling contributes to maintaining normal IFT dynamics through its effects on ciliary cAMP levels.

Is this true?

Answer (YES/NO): YES